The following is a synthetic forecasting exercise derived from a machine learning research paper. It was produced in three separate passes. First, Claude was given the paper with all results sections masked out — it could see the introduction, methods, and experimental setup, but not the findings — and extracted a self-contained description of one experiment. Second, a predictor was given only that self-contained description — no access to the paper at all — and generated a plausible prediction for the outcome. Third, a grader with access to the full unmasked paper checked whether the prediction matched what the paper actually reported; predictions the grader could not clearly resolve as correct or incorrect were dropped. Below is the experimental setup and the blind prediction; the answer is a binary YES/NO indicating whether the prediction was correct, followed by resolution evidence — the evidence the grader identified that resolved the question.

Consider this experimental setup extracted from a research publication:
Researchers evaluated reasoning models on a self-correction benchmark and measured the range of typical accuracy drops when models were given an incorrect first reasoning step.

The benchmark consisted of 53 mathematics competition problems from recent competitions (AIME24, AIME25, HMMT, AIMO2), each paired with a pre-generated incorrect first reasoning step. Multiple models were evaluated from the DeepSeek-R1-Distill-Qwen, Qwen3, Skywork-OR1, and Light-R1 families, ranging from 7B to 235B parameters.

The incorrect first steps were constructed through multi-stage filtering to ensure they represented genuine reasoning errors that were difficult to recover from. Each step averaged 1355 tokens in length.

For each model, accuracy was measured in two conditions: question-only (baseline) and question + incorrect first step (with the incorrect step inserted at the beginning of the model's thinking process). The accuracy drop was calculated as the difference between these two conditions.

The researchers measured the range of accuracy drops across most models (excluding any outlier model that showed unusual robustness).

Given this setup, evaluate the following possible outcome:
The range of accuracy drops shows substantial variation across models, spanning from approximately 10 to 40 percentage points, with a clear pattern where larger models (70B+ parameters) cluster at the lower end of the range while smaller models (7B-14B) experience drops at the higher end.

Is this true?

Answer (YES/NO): NO